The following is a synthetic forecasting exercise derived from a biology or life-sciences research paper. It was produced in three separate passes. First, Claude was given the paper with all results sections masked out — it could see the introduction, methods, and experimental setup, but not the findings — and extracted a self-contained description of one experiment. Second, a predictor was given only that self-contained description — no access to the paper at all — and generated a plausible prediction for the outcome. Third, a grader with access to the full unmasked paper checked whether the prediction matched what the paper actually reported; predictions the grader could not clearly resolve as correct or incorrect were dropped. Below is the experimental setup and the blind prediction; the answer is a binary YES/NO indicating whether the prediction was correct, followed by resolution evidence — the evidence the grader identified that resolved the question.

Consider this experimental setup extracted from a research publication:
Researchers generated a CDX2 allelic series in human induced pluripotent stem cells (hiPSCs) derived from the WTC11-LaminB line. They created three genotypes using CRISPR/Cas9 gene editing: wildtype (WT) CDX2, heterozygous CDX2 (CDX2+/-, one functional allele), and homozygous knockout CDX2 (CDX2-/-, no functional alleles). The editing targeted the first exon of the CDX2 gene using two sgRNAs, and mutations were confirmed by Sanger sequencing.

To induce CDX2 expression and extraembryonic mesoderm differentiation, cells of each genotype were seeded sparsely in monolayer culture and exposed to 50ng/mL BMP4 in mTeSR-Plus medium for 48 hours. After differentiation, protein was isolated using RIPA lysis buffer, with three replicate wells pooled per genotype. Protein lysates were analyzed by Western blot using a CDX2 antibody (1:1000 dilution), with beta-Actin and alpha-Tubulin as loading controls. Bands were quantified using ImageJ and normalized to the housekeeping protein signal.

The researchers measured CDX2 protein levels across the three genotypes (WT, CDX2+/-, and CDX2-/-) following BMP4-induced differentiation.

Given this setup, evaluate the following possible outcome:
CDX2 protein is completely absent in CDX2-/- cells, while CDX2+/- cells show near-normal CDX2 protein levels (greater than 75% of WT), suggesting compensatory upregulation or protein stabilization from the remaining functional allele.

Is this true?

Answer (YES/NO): NO